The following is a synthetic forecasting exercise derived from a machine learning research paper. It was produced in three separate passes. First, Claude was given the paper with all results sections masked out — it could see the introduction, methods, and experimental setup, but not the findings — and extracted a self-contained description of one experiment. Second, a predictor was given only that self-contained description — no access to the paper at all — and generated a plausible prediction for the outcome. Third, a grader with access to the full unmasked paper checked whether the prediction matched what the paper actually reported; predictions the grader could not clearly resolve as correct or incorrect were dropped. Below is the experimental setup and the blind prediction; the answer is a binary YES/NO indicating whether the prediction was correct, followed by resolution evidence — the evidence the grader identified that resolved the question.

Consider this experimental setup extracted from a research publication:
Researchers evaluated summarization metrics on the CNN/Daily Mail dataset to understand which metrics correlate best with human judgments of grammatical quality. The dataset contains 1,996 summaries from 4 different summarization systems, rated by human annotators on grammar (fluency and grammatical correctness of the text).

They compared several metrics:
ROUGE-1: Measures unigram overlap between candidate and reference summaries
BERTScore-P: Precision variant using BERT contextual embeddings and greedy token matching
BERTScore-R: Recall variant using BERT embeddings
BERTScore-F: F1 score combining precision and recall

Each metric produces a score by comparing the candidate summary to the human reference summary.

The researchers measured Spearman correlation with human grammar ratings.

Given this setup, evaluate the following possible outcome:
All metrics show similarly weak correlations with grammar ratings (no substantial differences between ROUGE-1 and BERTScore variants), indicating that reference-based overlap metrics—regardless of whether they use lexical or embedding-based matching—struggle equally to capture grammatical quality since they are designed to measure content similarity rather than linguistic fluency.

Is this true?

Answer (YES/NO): NO